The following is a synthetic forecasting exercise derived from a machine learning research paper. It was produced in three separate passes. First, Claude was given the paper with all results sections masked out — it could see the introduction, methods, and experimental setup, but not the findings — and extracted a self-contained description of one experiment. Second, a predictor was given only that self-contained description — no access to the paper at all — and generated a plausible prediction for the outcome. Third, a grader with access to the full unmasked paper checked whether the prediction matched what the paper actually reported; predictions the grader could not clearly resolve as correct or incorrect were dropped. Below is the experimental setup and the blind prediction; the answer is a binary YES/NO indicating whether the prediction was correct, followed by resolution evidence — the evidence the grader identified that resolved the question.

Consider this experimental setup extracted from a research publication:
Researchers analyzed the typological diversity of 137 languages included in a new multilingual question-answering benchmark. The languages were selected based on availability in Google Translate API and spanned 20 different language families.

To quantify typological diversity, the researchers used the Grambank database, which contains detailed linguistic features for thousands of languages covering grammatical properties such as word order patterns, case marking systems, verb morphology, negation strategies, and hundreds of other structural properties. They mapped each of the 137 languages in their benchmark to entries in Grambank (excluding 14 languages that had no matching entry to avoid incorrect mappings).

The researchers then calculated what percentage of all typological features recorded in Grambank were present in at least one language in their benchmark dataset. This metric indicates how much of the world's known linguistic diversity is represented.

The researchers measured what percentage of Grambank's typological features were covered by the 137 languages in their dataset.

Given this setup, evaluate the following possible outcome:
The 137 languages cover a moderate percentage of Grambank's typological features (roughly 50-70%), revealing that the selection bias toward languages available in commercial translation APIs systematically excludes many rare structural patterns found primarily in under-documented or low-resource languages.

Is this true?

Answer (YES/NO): NO